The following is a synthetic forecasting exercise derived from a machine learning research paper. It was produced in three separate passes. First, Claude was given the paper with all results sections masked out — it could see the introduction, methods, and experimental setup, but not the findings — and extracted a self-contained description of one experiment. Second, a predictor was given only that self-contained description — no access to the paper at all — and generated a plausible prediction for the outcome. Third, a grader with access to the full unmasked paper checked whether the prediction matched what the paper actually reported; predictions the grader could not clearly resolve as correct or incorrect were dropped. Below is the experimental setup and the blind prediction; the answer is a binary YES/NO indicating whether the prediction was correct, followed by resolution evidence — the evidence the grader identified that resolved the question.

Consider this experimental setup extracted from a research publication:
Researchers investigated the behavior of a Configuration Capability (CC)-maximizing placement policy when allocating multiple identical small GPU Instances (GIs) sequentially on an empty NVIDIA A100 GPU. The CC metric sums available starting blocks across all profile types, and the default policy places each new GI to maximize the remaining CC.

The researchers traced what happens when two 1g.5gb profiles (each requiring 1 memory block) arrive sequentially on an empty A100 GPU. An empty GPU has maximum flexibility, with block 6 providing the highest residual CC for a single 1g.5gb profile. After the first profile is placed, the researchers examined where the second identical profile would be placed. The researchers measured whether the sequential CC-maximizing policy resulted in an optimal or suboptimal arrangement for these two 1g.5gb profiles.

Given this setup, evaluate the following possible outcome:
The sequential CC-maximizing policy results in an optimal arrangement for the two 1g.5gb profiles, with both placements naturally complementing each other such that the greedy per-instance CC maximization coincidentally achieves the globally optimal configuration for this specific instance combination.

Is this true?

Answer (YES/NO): NO